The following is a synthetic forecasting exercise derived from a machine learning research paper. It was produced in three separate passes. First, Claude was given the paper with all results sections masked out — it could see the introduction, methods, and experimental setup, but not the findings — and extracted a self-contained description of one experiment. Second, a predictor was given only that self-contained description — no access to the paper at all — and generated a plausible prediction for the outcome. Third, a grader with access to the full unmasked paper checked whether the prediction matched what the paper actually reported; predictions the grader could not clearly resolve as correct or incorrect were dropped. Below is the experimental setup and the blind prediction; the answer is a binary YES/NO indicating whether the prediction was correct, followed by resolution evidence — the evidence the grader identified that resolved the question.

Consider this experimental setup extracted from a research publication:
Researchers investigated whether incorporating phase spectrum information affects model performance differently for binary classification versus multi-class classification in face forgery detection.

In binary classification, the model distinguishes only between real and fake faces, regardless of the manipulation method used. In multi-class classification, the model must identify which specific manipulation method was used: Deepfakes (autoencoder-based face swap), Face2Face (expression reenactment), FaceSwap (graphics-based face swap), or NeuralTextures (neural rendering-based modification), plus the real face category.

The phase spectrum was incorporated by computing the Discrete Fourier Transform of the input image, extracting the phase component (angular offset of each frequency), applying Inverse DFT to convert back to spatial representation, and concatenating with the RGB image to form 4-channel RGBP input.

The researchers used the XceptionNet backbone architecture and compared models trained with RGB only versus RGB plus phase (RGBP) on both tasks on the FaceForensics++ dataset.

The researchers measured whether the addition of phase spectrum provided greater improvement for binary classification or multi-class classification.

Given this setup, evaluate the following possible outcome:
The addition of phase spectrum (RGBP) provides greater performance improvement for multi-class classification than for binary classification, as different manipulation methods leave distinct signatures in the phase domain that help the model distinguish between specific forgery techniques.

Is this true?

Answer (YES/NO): YES